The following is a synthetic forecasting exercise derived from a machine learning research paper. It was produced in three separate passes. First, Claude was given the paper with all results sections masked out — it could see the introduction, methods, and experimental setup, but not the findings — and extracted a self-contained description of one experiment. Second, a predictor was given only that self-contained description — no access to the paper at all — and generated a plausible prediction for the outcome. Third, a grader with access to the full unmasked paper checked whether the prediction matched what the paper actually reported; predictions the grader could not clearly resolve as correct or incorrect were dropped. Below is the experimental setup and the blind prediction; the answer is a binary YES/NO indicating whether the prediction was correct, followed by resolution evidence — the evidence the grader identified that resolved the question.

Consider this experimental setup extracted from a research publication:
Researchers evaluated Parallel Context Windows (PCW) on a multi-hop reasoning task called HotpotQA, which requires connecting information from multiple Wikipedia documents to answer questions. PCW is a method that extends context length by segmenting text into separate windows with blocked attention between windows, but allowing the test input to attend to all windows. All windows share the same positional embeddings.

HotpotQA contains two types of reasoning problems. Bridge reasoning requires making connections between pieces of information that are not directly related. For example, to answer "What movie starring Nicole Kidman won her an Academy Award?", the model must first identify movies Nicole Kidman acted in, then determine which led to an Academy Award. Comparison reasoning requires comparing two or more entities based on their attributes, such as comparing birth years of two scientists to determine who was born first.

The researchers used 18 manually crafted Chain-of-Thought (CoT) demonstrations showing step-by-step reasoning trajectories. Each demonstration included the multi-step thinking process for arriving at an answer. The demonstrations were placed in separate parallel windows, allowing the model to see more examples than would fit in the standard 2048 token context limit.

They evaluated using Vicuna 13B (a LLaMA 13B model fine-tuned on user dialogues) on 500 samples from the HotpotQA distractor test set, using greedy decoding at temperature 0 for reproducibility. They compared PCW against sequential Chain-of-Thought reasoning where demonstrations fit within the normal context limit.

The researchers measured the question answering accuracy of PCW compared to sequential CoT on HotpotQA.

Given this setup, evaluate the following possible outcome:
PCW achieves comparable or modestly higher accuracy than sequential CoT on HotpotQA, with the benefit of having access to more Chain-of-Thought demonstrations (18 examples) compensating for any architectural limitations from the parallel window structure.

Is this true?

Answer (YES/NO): NO